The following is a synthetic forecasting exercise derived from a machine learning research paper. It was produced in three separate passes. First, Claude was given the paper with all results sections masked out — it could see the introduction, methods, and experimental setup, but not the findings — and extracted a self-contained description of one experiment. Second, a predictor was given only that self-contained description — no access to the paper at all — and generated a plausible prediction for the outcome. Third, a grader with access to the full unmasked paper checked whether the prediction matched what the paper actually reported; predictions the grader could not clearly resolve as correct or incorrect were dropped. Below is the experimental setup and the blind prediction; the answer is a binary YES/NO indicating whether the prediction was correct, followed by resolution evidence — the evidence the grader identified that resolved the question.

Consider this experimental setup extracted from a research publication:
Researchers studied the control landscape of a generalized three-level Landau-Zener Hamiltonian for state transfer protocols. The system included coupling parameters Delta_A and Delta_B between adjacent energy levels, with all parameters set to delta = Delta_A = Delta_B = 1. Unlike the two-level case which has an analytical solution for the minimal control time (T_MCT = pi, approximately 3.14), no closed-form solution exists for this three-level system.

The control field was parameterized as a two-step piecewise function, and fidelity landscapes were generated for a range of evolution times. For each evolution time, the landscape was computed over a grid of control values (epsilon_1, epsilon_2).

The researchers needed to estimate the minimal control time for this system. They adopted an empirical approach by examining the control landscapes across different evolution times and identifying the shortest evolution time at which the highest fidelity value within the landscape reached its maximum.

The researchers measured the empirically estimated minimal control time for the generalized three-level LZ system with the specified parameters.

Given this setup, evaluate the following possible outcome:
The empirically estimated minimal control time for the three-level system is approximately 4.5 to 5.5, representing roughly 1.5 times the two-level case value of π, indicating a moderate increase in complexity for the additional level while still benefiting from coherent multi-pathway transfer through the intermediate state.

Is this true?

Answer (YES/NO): YES